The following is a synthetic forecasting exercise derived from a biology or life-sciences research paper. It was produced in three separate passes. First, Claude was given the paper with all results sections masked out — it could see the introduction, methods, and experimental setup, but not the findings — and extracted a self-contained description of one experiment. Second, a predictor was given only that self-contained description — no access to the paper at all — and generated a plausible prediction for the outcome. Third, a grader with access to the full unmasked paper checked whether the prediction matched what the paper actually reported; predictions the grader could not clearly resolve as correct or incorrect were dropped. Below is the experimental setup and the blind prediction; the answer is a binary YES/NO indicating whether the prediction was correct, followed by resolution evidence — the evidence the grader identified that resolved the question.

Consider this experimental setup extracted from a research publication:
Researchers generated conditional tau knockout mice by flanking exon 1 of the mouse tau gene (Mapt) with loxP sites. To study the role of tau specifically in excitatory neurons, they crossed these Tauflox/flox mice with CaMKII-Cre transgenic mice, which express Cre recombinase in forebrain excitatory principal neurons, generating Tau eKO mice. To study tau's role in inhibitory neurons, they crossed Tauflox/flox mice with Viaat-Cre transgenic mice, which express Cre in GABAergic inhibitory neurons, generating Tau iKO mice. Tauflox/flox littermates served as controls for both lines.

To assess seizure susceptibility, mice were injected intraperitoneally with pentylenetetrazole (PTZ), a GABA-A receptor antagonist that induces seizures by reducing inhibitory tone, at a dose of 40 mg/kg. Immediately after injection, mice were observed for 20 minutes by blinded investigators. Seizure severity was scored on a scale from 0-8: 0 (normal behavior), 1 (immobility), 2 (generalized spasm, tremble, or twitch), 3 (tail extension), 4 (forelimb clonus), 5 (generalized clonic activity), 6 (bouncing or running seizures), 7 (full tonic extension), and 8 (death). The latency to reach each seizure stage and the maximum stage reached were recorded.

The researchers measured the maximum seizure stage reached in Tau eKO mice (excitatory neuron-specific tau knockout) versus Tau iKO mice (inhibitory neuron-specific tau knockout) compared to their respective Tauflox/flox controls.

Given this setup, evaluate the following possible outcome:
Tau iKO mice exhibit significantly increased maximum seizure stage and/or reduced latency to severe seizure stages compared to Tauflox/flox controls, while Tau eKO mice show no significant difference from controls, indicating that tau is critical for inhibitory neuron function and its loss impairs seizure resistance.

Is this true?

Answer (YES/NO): NO